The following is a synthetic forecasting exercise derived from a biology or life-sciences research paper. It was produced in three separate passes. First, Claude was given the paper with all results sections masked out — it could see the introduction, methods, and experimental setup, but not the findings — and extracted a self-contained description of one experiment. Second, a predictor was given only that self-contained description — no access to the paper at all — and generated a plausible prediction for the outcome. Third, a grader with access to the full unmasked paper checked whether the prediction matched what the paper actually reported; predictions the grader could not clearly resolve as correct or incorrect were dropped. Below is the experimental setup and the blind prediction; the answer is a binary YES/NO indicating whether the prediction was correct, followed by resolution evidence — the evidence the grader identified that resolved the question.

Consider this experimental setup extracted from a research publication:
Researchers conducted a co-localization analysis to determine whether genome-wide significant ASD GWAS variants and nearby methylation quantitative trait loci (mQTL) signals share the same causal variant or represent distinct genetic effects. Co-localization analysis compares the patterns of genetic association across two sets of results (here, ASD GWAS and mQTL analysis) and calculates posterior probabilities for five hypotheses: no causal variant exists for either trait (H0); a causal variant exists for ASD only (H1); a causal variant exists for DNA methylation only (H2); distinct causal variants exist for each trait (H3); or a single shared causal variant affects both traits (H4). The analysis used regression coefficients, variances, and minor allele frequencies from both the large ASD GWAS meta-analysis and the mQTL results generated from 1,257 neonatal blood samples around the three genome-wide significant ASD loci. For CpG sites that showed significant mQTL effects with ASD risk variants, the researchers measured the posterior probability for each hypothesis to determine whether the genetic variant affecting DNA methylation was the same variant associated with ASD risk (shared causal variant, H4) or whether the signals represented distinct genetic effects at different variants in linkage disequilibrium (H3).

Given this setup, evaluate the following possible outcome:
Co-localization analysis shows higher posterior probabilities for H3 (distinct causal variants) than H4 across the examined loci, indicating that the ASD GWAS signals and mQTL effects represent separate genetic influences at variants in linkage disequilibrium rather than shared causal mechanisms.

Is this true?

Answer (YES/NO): NO